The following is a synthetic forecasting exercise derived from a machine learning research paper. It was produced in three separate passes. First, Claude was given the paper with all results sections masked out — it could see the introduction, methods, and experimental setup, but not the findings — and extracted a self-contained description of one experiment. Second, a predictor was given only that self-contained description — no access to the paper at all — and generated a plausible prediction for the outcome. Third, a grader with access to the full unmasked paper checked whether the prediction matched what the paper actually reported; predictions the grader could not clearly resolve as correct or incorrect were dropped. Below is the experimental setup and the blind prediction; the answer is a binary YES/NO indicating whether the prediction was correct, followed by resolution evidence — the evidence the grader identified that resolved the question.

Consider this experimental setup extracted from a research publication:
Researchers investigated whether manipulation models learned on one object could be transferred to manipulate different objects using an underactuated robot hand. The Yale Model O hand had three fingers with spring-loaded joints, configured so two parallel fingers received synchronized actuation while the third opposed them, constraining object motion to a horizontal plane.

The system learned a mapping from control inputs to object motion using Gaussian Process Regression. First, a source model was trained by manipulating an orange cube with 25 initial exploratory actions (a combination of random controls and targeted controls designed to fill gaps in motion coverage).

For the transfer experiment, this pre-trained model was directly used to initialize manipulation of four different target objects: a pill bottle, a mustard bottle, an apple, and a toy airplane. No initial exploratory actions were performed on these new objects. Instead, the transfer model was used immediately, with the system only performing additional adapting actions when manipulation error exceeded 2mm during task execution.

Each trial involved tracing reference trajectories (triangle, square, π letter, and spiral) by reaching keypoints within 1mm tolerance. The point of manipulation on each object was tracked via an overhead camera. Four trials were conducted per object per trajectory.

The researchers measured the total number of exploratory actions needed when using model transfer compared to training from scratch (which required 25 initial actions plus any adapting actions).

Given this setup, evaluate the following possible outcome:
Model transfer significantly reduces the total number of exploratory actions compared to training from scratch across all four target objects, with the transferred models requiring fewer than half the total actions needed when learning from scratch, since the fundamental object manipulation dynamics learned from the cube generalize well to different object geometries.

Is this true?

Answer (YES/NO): YES